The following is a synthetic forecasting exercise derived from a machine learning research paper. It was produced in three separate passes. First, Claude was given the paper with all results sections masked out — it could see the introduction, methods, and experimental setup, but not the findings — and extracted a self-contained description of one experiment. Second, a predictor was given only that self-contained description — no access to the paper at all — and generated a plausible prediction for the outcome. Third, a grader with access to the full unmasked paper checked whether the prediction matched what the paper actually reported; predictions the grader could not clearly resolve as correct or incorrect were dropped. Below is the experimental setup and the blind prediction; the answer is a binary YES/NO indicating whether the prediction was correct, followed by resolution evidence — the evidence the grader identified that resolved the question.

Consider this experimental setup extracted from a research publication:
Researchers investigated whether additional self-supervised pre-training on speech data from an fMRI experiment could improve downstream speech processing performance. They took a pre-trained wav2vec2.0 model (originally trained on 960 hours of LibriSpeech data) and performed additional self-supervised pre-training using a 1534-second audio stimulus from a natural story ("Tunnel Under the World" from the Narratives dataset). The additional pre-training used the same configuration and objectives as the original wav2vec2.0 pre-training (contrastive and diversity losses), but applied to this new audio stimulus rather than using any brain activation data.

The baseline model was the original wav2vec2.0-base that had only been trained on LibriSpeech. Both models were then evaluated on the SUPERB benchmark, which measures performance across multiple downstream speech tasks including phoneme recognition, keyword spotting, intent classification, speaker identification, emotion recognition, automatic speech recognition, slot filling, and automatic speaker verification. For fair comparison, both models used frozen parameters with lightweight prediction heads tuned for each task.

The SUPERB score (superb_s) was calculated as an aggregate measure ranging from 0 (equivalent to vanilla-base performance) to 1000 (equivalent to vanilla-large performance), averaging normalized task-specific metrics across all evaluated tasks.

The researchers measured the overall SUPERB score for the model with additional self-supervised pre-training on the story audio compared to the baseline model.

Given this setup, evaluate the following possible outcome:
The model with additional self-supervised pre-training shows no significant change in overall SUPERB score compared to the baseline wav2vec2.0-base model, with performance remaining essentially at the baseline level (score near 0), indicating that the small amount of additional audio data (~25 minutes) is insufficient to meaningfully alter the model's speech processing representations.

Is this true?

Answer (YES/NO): NO